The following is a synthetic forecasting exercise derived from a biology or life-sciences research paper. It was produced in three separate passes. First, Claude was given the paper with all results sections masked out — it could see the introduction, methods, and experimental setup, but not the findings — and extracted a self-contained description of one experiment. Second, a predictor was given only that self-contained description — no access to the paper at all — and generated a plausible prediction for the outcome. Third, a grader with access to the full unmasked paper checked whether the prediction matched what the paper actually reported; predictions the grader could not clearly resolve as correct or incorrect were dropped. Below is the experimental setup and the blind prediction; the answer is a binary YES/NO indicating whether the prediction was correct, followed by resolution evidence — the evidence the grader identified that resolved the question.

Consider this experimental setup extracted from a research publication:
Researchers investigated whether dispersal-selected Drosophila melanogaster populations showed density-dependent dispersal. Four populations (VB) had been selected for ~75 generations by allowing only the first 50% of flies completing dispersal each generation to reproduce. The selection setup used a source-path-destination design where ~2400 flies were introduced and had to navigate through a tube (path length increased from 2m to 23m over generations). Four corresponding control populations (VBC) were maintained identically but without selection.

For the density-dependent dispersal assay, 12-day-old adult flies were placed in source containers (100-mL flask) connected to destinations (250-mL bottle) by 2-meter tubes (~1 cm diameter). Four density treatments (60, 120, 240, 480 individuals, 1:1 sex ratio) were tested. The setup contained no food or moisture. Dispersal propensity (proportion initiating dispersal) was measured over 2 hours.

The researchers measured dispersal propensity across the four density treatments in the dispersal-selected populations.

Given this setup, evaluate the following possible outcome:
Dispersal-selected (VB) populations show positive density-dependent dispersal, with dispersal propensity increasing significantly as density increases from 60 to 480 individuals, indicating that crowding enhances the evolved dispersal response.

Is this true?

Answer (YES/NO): NO